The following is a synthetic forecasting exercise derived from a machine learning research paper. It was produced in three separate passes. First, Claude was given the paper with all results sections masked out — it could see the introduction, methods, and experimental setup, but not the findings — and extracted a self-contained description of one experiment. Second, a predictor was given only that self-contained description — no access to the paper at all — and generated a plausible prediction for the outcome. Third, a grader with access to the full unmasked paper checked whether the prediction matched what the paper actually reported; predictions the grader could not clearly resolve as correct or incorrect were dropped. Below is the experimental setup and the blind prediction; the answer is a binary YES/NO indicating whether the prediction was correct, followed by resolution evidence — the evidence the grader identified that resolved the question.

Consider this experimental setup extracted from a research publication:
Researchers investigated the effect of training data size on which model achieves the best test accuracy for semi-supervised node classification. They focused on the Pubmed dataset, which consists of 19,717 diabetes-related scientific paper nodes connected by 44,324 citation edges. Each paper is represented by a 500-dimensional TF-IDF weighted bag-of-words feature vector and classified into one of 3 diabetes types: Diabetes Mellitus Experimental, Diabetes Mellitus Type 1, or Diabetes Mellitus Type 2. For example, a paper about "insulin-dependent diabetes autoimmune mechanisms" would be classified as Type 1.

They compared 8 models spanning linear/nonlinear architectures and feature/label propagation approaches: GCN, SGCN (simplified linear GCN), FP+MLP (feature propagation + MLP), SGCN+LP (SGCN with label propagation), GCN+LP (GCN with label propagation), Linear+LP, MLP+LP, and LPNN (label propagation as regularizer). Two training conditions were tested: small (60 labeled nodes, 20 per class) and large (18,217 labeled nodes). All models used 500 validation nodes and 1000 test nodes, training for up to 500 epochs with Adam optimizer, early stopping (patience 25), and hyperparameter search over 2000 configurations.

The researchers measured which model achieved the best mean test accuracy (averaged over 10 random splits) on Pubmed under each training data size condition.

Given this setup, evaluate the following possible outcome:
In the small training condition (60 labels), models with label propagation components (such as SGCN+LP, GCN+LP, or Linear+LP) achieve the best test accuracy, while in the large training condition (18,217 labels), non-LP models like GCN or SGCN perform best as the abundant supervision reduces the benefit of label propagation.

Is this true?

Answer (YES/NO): NO